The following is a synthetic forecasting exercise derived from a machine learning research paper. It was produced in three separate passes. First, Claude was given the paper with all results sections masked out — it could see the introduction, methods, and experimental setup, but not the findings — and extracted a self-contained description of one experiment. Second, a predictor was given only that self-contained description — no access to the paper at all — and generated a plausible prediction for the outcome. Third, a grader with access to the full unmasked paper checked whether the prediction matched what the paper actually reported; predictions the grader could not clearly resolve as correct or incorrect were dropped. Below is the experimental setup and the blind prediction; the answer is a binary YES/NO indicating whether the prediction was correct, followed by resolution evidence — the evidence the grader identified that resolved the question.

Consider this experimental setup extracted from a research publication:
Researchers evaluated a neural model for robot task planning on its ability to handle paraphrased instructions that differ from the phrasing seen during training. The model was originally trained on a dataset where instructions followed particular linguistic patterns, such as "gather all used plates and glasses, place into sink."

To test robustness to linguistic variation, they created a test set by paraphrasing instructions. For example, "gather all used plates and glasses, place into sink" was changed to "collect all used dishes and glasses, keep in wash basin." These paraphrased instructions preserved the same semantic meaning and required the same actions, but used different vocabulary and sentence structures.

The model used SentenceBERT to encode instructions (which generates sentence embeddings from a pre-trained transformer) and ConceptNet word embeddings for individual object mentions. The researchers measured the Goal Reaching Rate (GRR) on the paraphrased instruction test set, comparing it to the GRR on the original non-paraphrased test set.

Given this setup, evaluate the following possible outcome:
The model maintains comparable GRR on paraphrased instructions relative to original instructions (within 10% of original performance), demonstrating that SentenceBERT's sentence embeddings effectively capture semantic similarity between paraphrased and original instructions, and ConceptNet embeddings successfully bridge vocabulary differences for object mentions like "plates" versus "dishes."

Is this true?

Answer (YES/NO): NO